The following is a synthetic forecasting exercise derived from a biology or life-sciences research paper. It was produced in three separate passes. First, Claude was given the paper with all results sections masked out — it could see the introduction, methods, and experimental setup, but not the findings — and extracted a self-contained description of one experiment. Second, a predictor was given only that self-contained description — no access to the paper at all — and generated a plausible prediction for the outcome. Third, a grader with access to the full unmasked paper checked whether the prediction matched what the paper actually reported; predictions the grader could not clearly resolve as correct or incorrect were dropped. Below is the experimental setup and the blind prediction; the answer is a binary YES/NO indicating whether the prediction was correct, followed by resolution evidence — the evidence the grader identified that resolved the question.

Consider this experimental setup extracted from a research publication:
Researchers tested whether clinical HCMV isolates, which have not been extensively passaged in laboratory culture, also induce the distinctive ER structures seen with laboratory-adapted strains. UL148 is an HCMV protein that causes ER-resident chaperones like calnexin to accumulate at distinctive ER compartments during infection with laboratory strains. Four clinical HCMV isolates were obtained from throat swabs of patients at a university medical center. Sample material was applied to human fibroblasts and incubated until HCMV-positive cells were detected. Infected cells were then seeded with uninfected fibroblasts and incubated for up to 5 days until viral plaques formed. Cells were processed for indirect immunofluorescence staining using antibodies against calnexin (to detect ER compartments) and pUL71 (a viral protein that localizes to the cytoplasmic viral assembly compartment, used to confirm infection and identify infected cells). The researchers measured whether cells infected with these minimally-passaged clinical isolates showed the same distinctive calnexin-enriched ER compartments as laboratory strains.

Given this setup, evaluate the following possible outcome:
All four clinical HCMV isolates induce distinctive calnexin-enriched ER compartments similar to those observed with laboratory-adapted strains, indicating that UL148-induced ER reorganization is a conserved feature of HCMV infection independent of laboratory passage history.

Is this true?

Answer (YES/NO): YES